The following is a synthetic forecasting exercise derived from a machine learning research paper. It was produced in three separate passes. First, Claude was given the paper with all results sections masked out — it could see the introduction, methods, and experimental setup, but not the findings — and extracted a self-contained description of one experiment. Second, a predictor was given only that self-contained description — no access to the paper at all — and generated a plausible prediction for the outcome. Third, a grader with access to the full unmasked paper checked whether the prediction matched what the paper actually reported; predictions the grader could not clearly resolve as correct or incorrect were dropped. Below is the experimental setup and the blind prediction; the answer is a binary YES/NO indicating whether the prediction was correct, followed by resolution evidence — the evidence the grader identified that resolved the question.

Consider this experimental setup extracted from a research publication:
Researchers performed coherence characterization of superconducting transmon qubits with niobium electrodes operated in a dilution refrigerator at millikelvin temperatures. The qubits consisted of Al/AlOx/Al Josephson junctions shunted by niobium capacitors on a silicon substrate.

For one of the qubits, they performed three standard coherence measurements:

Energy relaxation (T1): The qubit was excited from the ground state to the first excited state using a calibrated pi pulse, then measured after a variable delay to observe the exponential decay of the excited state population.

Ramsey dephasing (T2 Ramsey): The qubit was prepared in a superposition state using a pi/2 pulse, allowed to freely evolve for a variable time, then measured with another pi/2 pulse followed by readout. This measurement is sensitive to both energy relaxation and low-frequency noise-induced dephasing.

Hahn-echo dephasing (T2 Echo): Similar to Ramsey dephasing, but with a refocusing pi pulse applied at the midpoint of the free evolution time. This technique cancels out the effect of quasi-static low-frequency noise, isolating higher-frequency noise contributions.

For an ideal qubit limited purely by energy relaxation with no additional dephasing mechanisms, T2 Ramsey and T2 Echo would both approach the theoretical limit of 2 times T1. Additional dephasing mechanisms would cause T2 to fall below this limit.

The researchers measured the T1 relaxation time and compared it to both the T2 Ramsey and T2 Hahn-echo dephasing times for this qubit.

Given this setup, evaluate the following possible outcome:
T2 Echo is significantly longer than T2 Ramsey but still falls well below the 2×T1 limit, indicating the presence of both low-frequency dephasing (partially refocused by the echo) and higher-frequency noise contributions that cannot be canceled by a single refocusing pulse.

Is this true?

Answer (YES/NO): YES